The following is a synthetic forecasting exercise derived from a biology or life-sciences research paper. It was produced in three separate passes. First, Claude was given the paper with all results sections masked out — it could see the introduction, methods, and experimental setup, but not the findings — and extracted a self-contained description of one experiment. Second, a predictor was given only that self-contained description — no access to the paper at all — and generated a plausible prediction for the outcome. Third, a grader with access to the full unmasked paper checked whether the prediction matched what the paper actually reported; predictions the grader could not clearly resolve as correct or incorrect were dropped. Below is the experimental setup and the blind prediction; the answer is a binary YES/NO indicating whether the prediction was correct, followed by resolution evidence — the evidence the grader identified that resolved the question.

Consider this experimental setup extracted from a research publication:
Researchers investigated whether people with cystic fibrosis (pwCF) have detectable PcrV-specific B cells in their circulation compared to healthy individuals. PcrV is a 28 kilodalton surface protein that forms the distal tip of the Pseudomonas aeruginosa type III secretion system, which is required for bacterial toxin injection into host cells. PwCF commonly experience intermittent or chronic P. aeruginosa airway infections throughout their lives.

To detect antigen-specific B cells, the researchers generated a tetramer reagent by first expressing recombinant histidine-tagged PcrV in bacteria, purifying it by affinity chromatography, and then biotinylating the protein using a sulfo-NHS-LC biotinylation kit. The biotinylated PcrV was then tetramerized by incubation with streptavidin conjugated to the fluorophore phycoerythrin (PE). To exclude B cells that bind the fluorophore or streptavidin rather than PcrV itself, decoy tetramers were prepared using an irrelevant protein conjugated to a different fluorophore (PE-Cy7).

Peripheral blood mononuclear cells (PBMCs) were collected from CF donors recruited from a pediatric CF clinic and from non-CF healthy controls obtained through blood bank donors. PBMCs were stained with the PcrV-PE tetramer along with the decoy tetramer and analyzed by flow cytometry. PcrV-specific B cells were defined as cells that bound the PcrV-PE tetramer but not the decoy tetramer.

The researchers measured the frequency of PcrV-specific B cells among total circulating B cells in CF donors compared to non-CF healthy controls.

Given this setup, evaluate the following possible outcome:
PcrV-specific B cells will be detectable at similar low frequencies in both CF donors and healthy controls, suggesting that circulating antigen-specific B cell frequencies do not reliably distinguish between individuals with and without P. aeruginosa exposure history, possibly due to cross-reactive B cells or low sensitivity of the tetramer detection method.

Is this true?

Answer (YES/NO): NO